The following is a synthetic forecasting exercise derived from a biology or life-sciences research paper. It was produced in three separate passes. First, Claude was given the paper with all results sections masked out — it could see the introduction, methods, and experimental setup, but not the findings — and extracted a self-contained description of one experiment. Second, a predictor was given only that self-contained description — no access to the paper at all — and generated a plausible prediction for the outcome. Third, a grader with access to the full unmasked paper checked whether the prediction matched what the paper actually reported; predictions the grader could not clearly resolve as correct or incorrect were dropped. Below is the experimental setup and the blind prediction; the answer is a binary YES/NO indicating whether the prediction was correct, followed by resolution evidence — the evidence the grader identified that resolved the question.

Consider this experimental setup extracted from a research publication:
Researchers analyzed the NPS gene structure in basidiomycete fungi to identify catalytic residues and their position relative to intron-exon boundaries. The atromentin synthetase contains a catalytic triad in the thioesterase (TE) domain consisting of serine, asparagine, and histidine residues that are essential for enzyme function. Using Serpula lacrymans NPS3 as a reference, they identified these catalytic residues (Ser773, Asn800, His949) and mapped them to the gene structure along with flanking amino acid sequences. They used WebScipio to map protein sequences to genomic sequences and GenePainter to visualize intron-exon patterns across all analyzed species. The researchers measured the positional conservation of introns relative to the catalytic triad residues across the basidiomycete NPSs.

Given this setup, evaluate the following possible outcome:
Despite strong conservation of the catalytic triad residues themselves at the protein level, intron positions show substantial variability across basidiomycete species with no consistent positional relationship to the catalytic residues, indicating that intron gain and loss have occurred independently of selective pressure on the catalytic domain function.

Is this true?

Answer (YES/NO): NO